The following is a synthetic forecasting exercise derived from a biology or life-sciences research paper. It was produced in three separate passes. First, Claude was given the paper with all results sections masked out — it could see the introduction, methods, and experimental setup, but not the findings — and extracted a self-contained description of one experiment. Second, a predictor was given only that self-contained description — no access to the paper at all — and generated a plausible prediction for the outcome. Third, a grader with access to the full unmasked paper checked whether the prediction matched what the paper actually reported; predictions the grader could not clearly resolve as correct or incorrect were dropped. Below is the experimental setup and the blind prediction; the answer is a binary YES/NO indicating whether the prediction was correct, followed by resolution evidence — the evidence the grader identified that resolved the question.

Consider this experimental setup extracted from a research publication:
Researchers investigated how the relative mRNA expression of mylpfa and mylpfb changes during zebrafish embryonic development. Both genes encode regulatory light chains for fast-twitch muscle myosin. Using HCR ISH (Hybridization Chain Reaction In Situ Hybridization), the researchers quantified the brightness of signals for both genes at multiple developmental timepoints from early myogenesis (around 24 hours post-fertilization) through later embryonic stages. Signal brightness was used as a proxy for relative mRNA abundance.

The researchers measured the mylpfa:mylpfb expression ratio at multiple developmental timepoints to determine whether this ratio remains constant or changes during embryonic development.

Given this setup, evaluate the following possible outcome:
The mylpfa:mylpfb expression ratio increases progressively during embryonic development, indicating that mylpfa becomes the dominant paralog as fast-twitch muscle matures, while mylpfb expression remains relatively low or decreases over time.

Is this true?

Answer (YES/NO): NO